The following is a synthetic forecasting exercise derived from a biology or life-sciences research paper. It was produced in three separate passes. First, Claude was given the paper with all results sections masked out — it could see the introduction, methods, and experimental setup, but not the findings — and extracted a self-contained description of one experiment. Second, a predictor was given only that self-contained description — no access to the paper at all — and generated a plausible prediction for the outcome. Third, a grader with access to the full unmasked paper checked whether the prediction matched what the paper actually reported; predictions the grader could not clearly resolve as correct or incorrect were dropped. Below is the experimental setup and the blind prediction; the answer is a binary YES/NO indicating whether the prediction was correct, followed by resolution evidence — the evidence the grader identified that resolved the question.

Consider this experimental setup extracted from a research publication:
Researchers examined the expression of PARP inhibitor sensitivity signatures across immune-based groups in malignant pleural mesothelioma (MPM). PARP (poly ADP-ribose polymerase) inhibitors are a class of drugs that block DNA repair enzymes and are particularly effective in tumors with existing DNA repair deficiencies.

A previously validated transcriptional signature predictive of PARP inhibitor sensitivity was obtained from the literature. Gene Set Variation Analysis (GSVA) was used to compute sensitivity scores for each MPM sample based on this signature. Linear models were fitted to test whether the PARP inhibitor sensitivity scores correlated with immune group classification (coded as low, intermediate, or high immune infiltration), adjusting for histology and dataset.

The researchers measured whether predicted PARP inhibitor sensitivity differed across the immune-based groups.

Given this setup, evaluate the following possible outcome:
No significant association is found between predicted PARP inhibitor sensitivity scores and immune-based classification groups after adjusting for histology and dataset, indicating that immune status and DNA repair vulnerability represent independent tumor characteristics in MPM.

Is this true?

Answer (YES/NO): NO